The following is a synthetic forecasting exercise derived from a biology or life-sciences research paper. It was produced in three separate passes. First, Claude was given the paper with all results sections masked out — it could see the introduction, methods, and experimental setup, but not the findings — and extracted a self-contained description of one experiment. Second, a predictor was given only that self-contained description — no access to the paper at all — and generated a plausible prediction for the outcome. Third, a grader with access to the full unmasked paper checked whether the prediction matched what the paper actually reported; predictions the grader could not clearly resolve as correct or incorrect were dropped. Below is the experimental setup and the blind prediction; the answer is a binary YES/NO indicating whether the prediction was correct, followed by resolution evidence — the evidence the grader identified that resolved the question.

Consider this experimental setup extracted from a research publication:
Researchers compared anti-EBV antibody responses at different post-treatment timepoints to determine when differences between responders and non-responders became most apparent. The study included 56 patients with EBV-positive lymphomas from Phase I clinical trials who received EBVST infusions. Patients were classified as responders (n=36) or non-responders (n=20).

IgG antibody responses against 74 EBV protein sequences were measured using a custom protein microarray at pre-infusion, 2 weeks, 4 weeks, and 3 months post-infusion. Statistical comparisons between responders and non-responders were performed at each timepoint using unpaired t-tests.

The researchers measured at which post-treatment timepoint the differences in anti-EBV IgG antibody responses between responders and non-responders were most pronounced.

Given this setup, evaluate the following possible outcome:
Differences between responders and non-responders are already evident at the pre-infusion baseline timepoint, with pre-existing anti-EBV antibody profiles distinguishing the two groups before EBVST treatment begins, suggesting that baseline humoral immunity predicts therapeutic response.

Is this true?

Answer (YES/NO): NO